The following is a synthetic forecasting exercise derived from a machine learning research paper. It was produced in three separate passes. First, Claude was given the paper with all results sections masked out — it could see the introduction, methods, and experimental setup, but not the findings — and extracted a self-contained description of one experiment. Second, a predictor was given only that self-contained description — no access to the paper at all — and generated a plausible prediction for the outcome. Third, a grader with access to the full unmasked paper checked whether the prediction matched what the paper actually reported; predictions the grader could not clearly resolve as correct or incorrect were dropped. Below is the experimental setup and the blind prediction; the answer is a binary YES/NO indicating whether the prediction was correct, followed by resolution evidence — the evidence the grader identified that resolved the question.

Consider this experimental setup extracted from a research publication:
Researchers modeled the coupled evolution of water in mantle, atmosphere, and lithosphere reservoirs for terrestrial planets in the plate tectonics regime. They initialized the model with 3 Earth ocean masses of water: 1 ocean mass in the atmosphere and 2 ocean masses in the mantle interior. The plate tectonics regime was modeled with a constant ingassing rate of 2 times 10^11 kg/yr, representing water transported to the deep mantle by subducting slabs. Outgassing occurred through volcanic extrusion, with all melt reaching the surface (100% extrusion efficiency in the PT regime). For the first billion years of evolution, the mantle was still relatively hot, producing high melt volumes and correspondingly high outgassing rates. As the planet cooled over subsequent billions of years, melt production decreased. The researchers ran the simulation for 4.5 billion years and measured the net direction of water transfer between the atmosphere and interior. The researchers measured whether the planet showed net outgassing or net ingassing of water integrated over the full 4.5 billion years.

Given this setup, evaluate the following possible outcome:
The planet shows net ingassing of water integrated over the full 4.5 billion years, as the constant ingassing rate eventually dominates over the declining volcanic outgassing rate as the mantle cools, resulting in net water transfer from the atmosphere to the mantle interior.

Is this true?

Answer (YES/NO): NO